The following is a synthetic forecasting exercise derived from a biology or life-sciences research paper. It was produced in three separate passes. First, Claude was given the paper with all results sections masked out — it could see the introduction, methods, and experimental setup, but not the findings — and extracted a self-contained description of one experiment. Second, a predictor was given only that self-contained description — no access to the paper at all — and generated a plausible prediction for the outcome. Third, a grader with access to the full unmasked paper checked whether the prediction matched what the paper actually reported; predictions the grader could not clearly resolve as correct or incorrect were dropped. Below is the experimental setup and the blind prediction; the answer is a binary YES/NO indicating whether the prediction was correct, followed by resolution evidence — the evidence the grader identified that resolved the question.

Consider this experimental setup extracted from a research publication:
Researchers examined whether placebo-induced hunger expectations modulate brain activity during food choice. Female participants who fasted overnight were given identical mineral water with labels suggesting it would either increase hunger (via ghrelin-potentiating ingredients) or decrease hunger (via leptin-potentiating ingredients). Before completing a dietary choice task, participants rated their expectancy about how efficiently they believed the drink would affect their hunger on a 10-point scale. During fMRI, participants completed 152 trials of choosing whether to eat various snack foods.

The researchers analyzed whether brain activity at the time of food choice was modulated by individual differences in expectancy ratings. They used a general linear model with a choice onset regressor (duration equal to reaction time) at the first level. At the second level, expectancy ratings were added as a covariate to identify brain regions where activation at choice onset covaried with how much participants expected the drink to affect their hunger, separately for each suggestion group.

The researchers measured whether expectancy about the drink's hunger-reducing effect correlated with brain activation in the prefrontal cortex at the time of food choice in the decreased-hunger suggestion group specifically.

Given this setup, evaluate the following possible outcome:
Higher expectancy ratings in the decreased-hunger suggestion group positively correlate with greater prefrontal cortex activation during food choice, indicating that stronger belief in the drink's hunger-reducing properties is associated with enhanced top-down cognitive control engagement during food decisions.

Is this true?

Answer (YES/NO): YES